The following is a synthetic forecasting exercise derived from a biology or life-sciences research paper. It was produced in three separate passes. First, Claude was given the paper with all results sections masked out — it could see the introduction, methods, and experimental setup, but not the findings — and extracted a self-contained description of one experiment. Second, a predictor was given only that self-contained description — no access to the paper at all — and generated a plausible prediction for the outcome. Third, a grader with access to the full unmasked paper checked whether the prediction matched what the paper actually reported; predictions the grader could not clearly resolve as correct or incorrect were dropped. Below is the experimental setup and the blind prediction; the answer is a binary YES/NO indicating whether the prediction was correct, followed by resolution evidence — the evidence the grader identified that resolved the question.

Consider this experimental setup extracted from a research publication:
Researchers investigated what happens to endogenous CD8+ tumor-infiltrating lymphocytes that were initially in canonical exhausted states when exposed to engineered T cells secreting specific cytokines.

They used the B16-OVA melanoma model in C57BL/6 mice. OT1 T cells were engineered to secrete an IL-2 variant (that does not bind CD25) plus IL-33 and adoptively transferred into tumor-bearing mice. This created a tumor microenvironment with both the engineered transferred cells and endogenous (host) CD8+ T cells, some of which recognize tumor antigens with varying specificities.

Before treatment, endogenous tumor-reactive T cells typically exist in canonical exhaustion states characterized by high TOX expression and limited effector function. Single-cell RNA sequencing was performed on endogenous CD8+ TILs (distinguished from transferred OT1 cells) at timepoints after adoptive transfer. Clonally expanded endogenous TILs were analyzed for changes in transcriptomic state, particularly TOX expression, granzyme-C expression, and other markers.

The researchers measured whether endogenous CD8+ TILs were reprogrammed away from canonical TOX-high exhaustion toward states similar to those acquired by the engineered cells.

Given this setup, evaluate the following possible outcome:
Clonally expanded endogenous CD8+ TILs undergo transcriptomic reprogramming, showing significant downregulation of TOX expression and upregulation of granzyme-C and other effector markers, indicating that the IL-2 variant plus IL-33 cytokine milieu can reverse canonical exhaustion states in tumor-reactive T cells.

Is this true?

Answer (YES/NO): YES